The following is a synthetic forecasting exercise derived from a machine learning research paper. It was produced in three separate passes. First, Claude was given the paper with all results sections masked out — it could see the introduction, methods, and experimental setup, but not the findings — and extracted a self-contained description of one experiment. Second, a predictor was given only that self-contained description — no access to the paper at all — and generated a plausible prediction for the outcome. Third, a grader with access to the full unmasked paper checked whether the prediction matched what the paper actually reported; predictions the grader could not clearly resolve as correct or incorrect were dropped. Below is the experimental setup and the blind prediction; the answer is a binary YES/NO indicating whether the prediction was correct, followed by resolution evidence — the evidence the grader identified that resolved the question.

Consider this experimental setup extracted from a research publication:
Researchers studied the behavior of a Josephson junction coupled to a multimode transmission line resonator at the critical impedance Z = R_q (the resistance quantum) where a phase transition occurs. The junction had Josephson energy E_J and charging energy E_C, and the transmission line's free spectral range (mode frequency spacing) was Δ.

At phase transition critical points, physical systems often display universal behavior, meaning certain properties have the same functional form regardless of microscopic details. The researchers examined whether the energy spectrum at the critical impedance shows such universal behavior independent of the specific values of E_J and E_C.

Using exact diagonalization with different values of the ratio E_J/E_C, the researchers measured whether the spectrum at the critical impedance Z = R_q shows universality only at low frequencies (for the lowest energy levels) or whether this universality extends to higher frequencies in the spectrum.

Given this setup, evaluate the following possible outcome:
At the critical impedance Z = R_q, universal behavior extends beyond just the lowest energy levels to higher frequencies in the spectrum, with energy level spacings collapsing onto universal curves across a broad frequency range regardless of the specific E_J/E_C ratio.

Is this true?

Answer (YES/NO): YES